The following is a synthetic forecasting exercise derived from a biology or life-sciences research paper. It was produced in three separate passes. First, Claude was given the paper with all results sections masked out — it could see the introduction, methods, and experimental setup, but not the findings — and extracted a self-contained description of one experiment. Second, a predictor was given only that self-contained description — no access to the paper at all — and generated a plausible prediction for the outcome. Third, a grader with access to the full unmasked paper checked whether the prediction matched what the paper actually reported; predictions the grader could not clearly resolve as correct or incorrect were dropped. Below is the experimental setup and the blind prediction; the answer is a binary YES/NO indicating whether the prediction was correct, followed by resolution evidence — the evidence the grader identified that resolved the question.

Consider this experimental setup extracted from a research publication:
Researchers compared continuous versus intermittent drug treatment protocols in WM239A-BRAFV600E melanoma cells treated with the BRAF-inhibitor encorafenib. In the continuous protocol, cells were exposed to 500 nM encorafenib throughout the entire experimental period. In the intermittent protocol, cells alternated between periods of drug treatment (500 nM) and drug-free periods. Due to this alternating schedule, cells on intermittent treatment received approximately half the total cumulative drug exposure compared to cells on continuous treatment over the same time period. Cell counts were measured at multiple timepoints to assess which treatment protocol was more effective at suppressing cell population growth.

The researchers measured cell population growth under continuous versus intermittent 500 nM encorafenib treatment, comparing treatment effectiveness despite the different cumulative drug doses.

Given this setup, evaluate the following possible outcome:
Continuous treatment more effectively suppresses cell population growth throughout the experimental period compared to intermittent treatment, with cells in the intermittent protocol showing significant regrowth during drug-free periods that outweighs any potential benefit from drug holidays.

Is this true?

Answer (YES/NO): NO